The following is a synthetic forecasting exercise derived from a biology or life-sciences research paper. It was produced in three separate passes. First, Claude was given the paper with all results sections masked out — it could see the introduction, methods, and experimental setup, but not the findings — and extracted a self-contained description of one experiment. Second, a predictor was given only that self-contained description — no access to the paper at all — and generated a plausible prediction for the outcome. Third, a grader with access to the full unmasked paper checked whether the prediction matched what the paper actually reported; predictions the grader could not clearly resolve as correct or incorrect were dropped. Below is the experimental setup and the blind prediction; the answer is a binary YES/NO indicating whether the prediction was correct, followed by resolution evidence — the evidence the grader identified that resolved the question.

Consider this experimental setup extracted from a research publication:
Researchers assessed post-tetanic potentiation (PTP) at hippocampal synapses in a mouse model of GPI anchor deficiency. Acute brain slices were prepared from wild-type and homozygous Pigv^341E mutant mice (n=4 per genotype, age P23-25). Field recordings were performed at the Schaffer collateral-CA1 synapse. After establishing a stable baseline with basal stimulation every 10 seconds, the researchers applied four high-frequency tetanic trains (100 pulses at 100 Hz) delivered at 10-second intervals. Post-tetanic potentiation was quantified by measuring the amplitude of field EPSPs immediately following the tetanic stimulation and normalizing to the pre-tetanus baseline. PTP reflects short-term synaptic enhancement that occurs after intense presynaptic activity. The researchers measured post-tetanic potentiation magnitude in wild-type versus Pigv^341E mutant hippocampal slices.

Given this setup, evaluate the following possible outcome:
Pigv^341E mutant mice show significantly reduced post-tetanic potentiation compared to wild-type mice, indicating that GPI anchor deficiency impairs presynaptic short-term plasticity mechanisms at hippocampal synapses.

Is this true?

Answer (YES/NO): NO